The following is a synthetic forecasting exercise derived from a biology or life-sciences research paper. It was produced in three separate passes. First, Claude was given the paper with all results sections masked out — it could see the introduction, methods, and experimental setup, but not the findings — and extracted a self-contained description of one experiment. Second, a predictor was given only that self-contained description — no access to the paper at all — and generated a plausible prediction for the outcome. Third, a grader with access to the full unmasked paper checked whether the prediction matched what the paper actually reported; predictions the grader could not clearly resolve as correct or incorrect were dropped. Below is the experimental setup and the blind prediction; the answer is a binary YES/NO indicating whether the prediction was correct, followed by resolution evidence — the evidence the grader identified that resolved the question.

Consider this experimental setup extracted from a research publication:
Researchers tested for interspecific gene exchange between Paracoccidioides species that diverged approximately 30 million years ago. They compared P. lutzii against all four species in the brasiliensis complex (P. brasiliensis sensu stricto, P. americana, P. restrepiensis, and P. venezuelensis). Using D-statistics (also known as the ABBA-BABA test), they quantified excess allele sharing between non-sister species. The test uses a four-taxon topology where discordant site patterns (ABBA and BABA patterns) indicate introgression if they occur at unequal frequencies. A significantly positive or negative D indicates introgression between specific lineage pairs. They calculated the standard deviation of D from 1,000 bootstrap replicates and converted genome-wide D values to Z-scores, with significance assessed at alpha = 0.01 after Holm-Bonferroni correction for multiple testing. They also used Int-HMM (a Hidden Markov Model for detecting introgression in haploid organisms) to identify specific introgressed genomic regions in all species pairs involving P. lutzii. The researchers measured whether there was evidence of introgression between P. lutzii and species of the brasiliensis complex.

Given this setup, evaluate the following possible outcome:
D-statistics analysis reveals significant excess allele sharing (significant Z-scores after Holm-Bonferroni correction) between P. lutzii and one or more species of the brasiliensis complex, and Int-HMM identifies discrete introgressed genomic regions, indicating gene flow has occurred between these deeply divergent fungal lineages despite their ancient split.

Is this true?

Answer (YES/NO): NO